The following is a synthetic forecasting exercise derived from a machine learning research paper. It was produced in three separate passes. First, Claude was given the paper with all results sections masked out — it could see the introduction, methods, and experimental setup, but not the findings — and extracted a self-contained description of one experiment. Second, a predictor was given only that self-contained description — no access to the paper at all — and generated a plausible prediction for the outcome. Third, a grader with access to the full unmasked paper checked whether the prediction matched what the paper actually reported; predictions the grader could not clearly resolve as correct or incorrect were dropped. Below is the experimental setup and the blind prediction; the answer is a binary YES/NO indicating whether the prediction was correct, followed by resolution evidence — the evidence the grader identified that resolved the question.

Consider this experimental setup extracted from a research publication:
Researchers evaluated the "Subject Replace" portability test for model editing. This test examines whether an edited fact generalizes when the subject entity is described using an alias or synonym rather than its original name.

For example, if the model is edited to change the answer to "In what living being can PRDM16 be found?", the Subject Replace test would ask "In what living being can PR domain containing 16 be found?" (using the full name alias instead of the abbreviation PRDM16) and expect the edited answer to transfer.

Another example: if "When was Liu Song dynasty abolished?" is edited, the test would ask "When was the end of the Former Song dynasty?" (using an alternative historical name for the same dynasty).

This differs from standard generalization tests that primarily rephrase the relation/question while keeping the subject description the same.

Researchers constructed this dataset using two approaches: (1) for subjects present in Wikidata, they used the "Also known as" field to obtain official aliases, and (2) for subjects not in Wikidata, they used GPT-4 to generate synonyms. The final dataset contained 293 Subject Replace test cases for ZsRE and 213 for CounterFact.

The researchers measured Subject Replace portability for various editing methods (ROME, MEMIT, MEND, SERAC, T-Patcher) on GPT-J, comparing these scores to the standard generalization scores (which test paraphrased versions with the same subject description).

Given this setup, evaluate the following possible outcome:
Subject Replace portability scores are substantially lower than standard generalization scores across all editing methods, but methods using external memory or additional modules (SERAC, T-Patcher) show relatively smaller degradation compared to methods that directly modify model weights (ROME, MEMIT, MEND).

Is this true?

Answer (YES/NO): NO